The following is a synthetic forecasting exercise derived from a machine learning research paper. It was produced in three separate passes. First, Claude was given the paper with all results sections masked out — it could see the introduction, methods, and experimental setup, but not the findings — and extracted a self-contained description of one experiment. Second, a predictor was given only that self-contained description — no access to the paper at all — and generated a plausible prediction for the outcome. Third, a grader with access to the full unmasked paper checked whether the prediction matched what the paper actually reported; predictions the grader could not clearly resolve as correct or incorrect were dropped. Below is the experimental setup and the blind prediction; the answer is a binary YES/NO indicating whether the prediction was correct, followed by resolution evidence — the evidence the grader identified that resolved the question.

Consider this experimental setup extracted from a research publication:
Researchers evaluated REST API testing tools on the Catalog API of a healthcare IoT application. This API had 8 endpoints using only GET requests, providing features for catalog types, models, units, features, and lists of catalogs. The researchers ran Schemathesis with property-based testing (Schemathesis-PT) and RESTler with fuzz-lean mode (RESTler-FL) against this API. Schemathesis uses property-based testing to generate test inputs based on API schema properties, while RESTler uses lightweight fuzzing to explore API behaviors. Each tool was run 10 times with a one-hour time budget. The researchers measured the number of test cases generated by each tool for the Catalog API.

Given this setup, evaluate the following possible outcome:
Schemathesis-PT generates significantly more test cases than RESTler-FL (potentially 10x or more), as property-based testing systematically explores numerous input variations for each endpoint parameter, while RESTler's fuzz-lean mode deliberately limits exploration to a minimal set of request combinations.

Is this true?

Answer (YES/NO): NO